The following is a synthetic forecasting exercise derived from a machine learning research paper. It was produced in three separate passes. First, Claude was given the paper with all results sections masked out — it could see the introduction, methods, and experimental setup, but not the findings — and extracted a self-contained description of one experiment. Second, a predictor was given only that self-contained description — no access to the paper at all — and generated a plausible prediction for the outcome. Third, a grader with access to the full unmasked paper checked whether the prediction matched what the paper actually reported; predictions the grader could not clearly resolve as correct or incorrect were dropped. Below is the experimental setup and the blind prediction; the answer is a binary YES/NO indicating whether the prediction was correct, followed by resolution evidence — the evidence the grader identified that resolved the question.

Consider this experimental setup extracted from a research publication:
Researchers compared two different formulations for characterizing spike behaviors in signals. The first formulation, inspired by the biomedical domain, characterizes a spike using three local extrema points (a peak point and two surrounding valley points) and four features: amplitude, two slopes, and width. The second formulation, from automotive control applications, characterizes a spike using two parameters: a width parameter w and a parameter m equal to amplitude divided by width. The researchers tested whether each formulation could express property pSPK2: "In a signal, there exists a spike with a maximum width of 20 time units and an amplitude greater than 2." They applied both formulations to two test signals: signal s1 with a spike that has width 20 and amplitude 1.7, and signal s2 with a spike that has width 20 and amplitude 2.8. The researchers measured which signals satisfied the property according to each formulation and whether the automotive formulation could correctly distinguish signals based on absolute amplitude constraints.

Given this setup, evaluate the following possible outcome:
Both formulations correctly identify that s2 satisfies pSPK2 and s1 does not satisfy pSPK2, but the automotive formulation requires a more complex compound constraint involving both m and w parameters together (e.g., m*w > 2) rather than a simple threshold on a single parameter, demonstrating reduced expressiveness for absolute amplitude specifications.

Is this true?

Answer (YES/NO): NO